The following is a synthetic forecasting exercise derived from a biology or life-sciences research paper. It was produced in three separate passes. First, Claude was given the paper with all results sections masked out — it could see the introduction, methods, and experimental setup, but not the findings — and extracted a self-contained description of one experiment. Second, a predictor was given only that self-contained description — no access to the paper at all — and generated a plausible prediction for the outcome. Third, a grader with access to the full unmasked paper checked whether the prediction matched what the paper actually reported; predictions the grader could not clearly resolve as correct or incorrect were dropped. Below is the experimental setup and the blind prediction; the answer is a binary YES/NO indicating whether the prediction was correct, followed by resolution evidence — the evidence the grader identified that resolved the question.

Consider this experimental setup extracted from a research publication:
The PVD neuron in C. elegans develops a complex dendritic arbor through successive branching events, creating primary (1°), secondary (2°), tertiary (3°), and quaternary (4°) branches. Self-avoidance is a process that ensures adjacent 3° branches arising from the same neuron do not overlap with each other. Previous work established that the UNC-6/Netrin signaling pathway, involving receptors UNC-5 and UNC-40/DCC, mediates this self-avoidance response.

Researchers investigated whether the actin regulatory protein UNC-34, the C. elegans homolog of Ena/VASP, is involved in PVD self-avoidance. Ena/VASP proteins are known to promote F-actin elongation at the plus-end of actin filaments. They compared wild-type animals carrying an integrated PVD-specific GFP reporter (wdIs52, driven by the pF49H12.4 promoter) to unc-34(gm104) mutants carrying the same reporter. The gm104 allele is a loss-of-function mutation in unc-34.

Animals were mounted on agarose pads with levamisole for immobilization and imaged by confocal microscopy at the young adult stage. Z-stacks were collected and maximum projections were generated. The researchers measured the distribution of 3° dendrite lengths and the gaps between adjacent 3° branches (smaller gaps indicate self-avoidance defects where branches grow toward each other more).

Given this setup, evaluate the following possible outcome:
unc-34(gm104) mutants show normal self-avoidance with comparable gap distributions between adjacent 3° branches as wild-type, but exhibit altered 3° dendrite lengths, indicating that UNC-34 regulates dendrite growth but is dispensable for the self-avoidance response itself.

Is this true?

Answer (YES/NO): NO